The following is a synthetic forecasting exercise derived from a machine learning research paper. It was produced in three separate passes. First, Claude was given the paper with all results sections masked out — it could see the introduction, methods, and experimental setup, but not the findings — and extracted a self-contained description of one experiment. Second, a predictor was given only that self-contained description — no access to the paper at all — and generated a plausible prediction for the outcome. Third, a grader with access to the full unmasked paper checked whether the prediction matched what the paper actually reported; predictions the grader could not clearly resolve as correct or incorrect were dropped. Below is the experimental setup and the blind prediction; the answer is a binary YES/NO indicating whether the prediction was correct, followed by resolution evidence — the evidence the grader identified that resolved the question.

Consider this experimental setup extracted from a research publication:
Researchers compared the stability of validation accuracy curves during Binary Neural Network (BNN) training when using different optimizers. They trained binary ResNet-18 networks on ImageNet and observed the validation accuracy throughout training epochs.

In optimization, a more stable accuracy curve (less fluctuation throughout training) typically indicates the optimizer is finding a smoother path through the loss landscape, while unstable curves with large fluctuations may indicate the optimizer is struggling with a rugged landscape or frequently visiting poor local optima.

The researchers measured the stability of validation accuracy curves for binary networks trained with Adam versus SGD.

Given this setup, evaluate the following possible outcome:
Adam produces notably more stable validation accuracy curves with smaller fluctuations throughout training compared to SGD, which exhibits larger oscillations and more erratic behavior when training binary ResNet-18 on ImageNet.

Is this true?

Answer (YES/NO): YES